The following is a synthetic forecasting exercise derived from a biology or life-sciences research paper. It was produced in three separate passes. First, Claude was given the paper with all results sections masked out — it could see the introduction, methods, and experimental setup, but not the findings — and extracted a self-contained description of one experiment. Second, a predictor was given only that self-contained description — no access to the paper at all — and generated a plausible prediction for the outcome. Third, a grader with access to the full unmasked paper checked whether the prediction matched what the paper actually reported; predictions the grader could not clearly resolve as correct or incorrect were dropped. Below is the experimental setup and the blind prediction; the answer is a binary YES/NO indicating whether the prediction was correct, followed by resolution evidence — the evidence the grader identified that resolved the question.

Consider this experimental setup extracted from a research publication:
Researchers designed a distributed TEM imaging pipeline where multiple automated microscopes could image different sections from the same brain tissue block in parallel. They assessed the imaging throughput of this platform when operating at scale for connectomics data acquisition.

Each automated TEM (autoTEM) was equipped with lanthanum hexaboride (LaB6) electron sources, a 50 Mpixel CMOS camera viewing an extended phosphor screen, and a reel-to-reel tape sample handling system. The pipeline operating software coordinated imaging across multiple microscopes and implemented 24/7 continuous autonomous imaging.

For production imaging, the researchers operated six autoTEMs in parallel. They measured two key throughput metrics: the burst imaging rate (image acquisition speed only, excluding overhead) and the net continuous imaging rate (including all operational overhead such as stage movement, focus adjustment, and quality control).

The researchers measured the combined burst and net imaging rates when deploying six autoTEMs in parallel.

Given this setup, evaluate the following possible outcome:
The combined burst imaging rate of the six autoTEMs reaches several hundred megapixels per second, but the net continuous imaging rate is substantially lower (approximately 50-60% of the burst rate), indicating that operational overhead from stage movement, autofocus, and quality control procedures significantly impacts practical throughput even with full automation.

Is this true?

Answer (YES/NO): NO